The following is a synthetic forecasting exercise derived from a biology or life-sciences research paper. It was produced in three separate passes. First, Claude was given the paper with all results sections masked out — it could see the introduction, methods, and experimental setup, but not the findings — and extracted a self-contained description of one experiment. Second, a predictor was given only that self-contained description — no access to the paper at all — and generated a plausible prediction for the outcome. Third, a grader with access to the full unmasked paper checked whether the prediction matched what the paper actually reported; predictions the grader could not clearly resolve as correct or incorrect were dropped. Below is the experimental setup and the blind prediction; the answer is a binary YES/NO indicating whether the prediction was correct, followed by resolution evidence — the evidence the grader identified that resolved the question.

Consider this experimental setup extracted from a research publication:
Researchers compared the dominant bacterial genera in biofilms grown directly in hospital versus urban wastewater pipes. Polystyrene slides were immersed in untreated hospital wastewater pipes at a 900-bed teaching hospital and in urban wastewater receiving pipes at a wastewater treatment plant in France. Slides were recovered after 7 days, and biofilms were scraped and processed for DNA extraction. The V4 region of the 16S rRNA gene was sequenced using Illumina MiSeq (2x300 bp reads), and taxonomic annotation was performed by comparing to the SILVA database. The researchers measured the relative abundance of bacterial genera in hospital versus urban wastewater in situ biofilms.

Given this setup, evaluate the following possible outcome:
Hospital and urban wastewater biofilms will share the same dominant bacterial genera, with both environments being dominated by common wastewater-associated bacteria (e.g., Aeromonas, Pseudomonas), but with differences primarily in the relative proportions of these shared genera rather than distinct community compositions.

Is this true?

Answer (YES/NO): NO